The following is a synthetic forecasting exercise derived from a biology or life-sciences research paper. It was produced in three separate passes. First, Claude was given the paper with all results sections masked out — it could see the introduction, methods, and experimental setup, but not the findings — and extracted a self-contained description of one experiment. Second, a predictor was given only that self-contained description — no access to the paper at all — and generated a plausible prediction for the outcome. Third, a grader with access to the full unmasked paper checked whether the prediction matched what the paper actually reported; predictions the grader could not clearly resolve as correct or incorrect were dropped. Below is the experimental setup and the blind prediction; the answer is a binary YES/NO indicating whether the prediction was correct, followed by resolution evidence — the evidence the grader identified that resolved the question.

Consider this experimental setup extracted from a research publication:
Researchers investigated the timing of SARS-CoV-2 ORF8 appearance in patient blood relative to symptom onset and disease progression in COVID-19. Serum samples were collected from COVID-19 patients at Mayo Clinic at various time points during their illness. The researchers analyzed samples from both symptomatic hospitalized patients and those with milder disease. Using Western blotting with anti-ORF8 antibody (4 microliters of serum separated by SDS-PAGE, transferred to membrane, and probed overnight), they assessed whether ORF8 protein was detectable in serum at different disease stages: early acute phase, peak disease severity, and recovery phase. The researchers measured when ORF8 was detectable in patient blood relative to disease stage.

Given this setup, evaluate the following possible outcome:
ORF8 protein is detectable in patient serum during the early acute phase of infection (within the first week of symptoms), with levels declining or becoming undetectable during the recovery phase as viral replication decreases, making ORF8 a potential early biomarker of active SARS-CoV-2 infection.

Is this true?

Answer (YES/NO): YES